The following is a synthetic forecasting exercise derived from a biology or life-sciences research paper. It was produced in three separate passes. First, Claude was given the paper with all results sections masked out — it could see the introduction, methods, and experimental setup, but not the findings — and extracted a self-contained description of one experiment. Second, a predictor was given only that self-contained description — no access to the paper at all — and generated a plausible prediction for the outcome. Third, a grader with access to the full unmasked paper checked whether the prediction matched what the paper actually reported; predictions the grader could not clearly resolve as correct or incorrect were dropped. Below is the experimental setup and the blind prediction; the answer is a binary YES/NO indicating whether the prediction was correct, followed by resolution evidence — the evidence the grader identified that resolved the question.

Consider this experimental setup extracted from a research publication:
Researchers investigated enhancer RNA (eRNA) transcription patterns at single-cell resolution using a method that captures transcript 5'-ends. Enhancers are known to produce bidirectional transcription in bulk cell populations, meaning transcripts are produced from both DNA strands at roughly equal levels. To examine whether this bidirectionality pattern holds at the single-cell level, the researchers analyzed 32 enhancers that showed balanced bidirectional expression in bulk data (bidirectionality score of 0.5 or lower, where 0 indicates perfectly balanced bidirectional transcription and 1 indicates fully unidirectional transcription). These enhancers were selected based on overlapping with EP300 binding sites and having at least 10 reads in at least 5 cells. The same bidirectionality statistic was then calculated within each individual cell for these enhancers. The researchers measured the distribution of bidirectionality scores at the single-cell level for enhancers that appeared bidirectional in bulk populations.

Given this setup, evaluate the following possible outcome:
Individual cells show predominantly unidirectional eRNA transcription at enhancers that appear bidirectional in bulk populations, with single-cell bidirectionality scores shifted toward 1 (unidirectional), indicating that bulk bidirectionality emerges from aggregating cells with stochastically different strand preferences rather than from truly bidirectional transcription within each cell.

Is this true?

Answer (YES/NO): YES